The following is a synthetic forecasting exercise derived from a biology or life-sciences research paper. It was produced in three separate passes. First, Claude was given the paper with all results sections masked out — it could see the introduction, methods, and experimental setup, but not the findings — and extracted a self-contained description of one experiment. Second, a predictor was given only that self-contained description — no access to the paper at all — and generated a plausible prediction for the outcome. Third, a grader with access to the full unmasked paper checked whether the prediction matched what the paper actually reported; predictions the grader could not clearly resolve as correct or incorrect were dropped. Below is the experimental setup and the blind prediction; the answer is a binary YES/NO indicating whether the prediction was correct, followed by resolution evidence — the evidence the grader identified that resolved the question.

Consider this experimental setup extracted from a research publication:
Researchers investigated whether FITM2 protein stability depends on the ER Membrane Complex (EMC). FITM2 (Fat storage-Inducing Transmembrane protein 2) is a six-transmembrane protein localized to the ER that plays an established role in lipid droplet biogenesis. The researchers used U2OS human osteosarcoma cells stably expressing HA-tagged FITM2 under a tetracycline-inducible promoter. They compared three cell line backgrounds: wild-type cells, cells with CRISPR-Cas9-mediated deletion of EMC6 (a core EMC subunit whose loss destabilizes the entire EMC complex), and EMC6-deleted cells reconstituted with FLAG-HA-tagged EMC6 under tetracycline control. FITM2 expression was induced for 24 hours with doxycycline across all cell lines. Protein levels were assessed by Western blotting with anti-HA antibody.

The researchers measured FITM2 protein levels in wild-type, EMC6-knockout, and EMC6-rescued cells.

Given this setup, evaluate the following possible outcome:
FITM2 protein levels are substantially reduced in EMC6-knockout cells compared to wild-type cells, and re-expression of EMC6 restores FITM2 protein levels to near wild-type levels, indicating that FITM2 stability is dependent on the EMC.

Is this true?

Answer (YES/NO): YES